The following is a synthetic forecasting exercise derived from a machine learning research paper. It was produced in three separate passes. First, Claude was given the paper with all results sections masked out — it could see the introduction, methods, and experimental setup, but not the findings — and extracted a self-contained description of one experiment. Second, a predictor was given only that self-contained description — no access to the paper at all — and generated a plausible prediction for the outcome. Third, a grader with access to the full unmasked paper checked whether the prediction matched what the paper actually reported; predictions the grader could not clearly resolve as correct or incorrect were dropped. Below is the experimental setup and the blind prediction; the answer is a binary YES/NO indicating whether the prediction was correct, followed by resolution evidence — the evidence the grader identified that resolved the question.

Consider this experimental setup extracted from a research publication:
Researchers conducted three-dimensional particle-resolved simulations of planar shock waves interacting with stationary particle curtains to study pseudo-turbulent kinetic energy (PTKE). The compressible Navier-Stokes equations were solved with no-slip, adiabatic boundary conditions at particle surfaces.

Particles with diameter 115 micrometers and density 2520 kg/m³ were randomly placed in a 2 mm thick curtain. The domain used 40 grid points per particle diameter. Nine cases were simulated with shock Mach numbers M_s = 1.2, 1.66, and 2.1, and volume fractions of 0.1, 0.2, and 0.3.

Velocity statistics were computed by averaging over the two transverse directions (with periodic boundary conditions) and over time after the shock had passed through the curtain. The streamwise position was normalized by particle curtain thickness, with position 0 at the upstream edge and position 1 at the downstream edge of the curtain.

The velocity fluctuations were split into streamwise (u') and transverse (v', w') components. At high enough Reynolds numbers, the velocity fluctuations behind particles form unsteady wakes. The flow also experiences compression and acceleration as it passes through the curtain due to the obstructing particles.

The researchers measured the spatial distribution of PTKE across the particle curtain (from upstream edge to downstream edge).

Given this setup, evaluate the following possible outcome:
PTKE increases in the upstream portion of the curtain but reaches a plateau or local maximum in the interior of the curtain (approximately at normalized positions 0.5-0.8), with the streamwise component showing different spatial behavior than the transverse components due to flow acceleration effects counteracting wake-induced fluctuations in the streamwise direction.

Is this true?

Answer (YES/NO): NO